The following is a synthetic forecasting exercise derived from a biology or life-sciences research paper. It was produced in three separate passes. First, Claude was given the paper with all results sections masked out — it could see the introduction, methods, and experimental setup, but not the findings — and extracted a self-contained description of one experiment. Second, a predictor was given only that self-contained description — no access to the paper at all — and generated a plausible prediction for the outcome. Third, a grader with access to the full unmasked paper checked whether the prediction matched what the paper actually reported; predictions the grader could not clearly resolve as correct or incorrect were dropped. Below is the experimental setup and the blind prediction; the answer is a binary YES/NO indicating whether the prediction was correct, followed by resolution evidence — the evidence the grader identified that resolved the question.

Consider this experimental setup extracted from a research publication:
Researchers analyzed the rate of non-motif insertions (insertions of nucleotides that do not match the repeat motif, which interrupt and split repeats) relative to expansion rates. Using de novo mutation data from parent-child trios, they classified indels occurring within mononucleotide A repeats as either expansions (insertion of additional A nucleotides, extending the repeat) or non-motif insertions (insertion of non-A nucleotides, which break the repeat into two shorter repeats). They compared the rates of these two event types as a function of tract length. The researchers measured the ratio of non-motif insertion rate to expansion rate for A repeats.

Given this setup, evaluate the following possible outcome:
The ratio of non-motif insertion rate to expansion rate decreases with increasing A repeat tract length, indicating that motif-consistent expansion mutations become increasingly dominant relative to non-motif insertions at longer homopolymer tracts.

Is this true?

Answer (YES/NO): NO